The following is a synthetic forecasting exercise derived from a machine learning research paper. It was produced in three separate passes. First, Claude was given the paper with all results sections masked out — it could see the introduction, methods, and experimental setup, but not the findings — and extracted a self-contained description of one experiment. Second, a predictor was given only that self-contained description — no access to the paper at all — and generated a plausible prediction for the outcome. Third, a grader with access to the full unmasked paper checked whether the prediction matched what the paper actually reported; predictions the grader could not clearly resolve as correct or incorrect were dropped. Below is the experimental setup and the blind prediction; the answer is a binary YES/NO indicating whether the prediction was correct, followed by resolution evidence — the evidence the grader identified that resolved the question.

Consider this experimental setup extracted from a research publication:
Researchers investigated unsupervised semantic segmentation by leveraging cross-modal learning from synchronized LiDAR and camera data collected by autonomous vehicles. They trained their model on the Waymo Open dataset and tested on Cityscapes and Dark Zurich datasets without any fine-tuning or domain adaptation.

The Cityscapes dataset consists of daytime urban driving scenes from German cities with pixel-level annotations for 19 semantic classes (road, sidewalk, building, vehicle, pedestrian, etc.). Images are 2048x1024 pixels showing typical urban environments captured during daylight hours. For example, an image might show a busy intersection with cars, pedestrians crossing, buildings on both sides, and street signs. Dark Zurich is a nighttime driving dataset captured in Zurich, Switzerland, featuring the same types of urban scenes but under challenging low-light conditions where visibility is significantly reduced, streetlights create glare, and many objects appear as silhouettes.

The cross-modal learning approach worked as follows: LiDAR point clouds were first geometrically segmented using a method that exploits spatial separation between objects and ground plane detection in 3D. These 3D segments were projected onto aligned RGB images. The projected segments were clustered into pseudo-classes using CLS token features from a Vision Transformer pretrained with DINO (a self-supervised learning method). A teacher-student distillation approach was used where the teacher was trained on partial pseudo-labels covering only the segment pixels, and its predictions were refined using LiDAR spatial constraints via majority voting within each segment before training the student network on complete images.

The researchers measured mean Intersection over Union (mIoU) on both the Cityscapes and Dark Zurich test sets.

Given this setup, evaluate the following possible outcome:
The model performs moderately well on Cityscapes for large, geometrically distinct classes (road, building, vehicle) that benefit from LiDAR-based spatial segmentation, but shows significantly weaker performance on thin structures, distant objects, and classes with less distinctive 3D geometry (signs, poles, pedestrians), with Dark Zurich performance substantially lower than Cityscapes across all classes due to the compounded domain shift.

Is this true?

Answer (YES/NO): NO